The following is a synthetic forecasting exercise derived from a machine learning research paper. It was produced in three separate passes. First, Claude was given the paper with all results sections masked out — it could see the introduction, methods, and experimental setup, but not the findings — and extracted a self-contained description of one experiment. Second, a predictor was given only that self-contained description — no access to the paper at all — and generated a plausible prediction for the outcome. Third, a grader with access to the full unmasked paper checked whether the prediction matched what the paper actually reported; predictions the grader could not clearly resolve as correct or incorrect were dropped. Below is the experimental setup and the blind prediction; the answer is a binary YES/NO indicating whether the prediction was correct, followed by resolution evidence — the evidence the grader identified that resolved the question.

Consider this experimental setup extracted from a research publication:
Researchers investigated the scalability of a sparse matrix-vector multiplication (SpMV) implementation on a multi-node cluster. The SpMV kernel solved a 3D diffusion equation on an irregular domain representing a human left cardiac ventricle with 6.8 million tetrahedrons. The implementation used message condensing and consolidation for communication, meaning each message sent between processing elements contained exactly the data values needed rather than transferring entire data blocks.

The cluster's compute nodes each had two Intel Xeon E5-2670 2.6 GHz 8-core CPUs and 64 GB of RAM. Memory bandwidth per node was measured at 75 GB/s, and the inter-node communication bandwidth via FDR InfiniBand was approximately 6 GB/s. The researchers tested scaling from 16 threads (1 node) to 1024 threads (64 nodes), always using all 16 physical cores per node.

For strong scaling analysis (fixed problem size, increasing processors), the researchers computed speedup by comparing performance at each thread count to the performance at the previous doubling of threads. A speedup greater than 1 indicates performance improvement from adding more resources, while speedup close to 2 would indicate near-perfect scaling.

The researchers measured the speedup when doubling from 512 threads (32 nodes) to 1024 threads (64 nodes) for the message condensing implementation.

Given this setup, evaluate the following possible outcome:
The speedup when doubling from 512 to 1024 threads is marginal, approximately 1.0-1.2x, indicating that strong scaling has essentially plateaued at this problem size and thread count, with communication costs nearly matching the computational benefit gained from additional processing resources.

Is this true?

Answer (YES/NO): NO